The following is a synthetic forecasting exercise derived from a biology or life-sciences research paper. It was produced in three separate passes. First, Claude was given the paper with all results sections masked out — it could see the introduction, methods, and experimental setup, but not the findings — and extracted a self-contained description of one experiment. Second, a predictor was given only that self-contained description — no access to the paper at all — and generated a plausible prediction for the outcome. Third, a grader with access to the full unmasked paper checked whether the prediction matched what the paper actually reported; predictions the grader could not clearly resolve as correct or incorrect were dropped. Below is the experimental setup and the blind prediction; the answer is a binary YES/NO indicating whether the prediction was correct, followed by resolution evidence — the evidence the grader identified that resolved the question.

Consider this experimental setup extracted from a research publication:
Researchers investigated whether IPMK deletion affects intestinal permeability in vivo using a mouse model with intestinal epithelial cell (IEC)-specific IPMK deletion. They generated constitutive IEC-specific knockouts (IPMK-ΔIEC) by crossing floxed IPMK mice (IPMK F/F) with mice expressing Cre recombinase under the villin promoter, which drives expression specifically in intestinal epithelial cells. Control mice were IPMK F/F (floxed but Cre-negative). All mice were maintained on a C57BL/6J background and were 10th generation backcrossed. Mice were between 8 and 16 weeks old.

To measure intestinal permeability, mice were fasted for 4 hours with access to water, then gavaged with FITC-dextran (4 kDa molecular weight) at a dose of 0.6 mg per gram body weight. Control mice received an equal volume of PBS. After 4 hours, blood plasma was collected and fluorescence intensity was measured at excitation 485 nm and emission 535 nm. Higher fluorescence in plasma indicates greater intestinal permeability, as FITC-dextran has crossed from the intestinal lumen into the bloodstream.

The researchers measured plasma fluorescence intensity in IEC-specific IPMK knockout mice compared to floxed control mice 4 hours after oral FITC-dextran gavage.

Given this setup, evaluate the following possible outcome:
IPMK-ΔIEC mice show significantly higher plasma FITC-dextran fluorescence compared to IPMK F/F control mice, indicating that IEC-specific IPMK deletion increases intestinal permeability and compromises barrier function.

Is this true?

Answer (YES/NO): YES